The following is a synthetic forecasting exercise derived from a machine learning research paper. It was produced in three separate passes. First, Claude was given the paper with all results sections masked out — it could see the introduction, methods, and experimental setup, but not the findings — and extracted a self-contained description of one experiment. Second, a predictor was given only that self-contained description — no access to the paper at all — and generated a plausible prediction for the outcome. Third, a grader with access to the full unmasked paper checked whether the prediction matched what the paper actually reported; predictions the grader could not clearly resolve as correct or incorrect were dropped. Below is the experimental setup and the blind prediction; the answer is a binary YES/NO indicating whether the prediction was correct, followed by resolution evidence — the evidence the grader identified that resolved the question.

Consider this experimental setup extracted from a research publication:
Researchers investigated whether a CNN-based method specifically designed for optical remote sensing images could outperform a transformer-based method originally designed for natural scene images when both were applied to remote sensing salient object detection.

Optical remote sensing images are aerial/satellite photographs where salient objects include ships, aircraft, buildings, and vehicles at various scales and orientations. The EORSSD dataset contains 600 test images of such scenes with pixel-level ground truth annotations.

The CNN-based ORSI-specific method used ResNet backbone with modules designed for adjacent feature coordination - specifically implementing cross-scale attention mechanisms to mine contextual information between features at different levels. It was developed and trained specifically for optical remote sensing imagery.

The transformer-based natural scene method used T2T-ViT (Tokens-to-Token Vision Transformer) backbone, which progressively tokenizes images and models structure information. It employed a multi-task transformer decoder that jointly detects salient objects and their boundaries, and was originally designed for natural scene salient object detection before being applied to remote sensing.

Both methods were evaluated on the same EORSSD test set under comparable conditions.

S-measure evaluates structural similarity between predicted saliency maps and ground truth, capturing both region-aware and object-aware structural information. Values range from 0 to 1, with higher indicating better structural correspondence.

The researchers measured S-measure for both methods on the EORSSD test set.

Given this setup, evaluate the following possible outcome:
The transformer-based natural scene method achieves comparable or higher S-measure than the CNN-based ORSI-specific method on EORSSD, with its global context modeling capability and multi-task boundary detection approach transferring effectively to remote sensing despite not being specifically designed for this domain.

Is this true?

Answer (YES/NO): NO